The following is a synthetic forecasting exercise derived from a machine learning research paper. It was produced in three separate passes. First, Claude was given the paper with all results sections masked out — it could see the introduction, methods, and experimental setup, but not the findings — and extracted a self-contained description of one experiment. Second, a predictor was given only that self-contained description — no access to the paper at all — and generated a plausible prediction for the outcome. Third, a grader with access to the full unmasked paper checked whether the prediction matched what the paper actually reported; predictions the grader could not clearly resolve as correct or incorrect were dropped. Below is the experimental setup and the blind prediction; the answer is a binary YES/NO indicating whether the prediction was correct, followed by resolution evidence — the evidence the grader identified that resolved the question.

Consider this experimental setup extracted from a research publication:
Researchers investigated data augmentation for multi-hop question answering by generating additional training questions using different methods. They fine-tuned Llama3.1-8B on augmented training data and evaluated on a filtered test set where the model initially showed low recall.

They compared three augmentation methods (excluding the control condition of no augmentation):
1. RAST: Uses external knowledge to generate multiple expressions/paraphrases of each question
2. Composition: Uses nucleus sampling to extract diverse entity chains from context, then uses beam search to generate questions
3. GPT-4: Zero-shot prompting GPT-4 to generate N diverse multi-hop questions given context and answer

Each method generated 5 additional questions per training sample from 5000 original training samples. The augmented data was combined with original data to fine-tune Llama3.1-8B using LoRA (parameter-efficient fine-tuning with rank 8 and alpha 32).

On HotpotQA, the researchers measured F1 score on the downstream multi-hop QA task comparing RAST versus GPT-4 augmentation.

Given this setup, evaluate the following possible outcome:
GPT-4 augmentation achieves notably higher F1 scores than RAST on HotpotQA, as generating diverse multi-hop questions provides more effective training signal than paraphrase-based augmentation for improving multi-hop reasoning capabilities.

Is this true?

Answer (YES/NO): NO